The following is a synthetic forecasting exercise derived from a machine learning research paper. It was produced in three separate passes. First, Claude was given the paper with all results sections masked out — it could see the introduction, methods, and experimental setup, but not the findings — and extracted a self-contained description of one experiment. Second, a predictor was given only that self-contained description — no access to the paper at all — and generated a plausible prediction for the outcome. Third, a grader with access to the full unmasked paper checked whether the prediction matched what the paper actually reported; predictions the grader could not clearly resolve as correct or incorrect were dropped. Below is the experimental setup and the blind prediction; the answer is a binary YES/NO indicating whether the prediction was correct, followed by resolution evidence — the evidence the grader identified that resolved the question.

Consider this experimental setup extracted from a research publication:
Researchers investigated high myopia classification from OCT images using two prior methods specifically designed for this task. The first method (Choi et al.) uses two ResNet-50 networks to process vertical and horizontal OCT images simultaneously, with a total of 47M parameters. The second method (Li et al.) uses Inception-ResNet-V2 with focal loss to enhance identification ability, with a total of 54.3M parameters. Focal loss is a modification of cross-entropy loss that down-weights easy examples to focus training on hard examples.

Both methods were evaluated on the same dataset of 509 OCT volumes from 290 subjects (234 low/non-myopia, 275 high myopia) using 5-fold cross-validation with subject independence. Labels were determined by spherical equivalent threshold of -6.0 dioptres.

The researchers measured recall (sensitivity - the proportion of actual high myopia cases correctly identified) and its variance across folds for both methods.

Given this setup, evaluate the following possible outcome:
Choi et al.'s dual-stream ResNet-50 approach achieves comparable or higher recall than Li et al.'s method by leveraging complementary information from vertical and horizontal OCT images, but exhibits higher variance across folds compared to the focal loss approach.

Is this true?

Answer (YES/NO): NO